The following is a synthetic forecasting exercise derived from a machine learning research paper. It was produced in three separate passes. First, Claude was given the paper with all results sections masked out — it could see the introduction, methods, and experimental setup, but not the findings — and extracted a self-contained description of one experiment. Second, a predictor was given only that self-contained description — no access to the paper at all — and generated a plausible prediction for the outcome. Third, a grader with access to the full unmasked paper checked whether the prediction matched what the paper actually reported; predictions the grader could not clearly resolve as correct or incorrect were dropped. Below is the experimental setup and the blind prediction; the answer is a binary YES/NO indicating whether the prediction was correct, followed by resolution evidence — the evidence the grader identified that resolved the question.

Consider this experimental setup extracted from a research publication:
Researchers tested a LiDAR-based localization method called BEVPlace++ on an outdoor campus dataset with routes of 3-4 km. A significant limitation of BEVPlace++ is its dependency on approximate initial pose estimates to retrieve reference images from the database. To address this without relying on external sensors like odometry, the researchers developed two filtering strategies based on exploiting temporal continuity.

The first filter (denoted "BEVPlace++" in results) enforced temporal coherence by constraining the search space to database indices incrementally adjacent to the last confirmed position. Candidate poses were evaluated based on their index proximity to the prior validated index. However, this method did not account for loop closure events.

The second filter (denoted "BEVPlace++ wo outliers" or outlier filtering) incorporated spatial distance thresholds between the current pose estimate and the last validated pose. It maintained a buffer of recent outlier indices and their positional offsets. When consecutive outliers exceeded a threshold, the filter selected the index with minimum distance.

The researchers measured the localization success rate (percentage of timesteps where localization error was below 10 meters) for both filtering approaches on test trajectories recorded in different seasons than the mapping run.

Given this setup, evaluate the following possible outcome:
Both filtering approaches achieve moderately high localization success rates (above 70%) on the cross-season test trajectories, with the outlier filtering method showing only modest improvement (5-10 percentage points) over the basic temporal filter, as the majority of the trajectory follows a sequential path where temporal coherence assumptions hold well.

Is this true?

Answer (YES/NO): NO